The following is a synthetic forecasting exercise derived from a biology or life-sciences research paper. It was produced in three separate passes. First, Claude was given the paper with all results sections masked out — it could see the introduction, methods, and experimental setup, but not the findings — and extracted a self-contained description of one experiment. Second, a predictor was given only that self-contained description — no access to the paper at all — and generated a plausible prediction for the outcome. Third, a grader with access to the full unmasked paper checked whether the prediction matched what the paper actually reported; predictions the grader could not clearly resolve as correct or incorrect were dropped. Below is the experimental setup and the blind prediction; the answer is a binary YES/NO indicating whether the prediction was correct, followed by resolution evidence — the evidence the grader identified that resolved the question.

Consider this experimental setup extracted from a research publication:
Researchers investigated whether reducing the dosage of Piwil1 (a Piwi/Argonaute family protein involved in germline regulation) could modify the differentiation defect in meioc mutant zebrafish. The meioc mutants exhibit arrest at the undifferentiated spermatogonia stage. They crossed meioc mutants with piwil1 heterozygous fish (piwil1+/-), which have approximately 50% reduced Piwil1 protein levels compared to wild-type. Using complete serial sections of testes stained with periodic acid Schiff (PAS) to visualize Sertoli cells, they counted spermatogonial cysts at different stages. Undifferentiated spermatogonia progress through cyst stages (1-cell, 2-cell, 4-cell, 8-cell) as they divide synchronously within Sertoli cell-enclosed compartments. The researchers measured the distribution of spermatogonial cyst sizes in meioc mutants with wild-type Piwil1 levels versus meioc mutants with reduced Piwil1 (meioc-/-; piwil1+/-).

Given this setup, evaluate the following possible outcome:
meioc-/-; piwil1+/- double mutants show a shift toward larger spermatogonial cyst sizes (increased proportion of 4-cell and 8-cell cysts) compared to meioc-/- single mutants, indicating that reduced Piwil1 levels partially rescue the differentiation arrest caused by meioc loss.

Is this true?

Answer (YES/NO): YES